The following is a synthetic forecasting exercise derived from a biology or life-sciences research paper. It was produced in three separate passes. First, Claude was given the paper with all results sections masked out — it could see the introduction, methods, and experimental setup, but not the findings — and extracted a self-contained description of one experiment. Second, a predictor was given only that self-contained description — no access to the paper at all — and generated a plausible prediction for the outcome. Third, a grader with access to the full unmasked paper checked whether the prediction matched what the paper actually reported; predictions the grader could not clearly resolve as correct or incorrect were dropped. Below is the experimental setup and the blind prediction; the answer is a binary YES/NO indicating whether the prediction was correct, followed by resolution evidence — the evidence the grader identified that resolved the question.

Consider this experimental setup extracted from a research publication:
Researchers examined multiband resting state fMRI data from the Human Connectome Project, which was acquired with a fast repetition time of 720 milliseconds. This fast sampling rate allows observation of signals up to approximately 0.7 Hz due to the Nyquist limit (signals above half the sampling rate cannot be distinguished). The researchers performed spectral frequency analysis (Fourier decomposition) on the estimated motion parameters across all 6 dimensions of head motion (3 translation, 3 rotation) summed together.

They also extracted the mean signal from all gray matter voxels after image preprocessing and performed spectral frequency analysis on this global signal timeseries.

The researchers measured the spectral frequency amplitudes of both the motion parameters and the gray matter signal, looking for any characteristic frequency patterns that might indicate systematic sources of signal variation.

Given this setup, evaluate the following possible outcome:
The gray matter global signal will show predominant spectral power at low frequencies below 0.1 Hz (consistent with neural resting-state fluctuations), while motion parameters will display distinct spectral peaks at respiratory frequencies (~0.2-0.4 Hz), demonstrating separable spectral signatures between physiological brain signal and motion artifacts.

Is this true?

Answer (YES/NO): NO